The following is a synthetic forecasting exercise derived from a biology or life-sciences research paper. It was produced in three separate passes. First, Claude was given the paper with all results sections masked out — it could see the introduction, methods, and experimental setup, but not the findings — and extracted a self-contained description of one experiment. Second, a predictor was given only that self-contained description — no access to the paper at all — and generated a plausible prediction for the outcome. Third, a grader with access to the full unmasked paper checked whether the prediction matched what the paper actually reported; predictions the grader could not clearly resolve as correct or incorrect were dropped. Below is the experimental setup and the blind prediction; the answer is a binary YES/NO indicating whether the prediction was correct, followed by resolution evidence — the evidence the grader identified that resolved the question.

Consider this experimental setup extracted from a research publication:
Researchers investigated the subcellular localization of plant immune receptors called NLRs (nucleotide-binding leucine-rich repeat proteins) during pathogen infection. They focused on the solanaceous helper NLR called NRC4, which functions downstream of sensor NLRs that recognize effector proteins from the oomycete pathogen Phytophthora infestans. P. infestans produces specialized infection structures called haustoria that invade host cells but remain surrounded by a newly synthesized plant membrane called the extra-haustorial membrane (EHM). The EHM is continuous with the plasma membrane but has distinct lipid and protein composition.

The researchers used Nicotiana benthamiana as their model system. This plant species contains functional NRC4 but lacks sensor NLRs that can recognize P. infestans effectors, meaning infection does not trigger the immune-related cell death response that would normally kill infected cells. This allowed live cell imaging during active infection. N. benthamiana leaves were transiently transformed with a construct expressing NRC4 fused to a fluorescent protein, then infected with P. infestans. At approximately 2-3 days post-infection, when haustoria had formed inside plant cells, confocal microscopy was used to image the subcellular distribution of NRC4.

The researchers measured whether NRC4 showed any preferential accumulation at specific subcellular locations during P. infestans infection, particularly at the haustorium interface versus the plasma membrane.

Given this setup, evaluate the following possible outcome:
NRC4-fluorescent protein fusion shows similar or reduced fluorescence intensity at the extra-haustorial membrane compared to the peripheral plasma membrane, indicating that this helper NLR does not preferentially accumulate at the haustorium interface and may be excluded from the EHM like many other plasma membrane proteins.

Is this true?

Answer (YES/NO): NO